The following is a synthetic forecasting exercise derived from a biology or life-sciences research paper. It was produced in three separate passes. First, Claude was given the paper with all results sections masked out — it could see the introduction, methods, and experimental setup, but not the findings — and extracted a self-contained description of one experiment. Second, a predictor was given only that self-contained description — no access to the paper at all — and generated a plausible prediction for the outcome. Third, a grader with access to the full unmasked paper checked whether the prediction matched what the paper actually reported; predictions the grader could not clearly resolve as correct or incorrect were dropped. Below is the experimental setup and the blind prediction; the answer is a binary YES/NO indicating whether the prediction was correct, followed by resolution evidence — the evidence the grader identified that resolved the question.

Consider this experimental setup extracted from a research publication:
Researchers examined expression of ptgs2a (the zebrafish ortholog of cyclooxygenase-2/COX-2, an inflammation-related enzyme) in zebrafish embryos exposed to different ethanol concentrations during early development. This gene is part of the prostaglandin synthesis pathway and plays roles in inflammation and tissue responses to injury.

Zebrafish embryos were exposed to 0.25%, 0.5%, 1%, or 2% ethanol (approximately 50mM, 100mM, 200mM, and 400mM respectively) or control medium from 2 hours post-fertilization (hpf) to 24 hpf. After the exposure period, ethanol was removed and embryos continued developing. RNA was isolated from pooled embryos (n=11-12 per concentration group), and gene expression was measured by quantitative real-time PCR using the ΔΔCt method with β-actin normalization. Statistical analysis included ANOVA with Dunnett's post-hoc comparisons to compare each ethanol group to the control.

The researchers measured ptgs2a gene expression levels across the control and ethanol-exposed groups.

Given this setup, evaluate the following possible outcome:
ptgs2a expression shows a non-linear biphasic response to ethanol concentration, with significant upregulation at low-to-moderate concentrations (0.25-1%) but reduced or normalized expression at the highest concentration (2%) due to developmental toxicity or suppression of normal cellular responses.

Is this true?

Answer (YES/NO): NO